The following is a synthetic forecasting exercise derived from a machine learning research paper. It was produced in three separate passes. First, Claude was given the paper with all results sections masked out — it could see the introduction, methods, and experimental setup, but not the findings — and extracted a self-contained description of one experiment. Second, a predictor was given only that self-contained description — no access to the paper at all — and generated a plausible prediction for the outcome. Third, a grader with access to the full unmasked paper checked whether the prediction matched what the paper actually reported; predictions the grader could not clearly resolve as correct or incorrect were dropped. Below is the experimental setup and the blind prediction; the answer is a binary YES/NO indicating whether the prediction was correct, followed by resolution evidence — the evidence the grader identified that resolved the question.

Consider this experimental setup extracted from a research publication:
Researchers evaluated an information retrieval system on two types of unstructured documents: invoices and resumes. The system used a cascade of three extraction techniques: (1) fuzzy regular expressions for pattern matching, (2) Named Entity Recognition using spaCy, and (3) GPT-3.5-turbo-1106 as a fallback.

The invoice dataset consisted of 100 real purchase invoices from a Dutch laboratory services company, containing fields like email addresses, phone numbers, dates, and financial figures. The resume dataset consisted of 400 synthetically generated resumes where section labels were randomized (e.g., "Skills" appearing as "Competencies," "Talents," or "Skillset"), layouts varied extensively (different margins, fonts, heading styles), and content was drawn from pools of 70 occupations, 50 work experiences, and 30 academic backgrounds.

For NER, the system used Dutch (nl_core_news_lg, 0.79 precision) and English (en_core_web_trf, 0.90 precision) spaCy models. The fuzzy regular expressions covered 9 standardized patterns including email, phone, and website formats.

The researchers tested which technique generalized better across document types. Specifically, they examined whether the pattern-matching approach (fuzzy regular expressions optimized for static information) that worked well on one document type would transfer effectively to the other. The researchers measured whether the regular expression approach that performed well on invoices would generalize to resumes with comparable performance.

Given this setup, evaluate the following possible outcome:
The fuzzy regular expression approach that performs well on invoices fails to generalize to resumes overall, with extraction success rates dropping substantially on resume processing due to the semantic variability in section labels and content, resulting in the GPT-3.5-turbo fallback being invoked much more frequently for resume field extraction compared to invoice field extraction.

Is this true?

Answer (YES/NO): NO